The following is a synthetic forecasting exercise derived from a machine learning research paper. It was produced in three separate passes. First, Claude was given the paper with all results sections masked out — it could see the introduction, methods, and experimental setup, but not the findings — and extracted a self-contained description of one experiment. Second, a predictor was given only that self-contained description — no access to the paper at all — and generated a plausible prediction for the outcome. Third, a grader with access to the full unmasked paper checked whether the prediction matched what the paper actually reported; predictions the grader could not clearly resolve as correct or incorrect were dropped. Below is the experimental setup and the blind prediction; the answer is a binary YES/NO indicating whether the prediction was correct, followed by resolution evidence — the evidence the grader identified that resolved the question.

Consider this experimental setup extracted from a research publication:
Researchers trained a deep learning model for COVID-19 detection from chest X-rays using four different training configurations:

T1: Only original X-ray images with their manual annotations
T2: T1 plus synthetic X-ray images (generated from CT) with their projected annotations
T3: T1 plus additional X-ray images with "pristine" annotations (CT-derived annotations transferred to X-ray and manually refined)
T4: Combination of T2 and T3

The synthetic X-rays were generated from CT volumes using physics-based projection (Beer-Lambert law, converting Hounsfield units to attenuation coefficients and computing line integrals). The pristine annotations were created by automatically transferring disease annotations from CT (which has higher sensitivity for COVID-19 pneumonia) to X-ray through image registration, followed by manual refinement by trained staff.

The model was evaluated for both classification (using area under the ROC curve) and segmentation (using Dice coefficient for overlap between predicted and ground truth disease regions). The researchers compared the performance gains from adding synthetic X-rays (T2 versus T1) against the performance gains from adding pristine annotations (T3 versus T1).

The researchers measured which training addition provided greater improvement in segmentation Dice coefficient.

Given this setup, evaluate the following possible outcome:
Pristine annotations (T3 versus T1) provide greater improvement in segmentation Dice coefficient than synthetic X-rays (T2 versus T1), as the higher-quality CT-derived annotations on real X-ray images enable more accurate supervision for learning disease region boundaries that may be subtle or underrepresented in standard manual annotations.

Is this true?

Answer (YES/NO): YES